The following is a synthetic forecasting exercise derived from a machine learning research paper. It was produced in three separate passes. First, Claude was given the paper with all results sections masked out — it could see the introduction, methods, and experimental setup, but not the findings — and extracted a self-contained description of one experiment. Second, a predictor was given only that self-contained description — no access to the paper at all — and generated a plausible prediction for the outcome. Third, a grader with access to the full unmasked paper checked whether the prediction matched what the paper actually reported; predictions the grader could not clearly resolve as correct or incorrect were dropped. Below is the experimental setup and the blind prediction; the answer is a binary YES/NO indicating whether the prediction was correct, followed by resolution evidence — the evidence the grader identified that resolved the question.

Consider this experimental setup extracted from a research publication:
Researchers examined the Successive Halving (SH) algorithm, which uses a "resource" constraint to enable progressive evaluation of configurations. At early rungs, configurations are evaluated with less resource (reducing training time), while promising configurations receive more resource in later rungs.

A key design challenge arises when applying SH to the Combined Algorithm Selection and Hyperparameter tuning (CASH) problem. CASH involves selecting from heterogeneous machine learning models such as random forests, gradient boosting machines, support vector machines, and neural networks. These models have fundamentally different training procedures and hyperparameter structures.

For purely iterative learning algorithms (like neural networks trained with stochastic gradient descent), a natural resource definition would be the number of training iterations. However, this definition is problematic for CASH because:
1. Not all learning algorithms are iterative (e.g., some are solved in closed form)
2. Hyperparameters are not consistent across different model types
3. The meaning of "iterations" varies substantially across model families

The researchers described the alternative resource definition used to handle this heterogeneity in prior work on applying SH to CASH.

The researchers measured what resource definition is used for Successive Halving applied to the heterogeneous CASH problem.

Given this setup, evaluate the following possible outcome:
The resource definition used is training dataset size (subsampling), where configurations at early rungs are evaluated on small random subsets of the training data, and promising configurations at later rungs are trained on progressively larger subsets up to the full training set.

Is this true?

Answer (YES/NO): YES